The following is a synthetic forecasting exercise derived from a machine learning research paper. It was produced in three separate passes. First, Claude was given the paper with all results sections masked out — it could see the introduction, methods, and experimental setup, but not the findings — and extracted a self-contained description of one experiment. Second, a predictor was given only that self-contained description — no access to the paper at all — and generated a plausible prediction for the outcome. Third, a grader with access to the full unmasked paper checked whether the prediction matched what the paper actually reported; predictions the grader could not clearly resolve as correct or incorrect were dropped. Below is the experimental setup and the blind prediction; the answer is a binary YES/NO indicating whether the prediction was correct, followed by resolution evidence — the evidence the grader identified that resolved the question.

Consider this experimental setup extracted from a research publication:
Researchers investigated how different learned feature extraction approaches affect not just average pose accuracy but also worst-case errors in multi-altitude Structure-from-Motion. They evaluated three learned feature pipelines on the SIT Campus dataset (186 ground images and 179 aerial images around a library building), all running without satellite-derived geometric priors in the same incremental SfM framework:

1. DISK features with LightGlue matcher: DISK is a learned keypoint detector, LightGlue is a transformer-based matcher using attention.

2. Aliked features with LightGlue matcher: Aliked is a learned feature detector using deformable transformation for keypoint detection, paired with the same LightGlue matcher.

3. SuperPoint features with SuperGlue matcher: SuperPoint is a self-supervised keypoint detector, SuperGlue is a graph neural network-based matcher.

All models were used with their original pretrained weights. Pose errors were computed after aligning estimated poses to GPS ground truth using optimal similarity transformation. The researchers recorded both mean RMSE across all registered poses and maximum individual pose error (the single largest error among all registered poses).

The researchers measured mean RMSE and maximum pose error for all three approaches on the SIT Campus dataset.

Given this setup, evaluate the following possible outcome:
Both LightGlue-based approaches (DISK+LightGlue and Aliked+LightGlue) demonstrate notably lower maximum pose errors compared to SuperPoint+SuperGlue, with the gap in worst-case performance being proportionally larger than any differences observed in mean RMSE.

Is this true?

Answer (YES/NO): YES